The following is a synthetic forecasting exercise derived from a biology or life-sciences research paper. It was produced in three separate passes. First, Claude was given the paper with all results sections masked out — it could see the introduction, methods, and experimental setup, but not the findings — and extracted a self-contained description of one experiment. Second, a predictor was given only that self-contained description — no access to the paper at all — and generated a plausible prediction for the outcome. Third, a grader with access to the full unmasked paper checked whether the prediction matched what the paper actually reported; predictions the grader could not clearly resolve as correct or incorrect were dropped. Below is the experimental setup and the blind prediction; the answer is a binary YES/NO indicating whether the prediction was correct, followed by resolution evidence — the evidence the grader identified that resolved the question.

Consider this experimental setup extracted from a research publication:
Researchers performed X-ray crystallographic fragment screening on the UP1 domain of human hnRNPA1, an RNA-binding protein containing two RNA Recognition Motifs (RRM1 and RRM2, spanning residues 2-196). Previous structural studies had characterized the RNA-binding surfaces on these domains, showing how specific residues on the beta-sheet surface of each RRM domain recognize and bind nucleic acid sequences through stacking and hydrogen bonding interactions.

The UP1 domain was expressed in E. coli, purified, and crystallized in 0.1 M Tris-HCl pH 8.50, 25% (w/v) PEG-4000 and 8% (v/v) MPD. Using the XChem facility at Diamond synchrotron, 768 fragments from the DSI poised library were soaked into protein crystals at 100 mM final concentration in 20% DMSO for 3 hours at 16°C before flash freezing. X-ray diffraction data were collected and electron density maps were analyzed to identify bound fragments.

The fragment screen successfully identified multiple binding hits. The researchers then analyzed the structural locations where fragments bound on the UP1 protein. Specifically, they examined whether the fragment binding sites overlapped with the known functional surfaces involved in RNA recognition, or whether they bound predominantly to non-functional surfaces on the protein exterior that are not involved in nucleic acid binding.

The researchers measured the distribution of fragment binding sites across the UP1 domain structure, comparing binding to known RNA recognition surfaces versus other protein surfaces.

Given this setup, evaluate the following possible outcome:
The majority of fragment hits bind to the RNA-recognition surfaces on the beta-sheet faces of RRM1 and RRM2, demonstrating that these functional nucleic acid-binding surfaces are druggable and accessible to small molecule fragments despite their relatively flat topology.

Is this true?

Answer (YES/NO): YES